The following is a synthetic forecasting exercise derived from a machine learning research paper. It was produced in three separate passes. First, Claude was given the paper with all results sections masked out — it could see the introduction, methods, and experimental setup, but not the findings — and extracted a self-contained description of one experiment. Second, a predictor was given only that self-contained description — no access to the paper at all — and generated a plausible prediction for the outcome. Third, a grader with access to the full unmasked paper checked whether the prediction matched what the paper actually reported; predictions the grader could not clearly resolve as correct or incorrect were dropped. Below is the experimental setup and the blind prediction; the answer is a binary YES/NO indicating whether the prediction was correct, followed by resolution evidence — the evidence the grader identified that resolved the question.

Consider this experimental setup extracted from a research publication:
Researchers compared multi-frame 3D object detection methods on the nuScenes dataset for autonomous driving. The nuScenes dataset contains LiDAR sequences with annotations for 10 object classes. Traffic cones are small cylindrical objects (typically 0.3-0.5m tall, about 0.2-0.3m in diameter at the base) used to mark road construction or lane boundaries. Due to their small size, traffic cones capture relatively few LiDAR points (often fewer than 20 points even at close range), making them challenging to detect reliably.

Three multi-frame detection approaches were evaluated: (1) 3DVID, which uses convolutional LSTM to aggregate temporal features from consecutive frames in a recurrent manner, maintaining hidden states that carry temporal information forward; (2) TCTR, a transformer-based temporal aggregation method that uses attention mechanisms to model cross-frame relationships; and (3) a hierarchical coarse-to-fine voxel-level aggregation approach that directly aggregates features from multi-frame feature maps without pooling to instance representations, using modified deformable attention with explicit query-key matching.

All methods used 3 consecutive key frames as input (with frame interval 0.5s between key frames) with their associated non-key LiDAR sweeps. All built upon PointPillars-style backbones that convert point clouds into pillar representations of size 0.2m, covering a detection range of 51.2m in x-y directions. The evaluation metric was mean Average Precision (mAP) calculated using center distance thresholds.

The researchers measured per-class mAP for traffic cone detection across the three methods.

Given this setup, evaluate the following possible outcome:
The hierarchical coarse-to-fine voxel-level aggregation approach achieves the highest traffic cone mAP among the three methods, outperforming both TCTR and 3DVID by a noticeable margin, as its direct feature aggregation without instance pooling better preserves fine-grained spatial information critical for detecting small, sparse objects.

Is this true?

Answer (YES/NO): NO